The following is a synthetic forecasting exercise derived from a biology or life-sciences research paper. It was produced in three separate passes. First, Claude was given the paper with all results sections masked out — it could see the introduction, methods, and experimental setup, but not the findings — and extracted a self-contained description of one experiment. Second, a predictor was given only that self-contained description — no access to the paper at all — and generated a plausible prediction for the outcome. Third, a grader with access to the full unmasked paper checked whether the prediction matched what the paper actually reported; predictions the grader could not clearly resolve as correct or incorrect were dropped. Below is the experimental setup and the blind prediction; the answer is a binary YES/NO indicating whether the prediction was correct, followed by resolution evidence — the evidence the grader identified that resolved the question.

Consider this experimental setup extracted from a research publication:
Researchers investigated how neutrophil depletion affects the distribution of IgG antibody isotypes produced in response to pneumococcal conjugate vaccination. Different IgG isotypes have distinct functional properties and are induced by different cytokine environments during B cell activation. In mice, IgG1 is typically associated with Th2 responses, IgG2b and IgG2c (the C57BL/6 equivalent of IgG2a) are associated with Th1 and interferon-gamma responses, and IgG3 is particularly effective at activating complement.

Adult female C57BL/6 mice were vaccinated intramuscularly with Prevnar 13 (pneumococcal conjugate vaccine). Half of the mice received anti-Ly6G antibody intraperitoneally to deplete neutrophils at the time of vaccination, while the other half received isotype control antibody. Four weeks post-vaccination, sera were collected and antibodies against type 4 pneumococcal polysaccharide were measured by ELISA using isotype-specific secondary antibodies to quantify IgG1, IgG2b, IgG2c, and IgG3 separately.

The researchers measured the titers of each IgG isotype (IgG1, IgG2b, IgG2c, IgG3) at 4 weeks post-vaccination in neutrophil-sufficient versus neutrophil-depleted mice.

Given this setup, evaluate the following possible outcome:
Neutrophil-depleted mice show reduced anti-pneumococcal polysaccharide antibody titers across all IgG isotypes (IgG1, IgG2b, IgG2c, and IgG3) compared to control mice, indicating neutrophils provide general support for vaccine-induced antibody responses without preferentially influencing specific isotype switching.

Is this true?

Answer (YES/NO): NO